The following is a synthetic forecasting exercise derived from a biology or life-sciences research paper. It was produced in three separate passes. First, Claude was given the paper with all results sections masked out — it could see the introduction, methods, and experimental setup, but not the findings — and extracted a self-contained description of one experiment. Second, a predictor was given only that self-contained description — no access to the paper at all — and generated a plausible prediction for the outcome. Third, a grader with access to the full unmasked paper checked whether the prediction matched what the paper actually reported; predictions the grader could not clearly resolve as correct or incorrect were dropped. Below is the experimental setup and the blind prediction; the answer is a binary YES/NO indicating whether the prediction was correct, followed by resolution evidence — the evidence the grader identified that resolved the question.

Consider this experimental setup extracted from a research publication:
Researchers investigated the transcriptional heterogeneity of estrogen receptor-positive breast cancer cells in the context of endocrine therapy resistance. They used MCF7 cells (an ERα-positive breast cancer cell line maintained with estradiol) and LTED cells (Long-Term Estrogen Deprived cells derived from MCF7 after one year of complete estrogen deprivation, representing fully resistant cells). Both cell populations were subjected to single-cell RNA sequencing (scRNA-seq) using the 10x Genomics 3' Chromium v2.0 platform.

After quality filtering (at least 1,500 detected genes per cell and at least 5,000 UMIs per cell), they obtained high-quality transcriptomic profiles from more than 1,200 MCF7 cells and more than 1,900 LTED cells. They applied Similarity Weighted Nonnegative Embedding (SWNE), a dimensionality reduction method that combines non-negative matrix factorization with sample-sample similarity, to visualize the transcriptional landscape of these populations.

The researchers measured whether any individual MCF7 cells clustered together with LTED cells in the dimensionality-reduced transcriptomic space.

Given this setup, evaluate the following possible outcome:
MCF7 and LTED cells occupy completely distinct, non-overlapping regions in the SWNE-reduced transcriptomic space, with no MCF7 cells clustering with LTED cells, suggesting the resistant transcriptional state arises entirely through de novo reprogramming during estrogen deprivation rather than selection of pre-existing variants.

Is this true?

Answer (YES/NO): YES